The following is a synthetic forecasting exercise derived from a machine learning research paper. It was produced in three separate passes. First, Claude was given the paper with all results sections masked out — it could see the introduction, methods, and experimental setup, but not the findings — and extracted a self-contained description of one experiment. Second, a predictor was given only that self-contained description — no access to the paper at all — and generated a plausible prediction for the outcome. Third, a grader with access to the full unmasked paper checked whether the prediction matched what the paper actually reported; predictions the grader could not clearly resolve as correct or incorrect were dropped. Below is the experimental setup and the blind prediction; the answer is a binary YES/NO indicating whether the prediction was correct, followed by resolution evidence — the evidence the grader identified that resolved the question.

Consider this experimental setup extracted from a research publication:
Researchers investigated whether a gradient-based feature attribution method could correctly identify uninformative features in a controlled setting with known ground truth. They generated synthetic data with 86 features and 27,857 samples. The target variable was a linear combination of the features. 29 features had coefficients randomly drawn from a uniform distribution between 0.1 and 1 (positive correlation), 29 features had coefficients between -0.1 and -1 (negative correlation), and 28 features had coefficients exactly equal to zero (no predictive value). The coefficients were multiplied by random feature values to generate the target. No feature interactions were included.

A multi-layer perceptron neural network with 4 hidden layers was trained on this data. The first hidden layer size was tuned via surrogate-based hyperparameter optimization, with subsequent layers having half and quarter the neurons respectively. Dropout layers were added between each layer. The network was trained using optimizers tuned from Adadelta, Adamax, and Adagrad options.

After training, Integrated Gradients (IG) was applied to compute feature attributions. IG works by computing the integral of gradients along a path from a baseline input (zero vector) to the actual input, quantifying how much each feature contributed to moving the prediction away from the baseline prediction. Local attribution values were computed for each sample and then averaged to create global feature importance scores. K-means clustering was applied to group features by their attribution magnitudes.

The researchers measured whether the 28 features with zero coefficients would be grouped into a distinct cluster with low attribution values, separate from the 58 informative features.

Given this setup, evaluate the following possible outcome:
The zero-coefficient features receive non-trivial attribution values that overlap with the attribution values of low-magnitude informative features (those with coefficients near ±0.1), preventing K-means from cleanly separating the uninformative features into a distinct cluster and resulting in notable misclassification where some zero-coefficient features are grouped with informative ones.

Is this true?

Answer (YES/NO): NO